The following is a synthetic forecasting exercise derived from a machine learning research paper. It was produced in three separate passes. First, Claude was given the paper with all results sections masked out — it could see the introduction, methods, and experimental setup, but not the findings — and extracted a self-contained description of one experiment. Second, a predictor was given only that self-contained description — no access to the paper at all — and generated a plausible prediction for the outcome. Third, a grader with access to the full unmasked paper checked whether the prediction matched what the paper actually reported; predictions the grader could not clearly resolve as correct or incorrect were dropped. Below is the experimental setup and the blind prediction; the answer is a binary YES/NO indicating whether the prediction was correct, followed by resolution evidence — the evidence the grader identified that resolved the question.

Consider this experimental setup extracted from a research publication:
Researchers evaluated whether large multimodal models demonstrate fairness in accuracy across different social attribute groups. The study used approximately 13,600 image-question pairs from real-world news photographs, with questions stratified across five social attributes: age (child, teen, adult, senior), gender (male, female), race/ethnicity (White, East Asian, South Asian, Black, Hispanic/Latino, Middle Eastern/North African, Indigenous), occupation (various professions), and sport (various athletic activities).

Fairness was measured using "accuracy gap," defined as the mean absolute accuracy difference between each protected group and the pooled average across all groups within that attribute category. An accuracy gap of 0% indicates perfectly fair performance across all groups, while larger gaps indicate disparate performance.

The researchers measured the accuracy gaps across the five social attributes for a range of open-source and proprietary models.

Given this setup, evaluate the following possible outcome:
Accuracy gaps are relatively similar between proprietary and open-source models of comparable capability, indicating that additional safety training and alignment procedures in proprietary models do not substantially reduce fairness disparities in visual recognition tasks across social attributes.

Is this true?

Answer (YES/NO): NO